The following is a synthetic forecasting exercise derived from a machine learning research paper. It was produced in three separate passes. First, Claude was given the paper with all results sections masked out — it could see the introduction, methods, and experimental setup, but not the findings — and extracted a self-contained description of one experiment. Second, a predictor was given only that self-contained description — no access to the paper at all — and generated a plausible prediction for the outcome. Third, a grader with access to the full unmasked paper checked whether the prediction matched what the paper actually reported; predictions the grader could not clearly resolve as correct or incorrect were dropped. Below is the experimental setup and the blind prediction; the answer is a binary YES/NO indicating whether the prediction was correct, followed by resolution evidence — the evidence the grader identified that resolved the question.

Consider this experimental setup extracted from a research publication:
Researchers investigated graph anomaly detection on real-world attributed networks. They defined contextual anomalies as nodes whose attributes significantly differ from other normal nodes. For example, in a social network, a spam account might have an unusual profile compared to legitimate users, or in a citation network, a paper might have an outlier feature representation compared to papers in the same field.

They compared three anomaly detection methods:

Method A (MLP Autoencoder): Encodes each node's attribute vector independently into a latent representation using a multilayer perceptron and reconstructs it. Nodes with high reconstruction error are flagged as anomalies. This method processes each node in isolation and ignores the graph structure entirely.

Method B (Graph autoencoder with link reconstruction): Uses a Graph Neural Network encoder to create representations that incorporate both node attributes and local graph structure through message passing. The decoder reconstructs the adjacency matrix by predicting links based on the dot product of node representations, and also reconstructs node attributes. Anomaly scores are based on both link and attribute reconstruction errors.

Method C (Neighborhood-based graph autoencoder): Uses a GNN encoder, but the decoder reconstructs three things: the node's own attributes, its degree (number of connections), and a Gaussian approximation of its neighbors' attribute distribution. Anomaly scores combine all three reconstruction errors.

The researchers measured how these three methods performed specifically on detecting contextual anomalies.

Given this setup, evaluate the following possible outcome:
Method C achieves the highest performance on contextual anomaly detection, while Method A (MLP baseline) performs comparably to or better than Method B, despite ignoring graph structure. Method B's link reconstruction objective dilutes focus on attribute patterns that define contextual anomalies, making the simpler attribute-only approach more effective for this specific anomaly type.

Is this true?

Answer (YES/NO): NO